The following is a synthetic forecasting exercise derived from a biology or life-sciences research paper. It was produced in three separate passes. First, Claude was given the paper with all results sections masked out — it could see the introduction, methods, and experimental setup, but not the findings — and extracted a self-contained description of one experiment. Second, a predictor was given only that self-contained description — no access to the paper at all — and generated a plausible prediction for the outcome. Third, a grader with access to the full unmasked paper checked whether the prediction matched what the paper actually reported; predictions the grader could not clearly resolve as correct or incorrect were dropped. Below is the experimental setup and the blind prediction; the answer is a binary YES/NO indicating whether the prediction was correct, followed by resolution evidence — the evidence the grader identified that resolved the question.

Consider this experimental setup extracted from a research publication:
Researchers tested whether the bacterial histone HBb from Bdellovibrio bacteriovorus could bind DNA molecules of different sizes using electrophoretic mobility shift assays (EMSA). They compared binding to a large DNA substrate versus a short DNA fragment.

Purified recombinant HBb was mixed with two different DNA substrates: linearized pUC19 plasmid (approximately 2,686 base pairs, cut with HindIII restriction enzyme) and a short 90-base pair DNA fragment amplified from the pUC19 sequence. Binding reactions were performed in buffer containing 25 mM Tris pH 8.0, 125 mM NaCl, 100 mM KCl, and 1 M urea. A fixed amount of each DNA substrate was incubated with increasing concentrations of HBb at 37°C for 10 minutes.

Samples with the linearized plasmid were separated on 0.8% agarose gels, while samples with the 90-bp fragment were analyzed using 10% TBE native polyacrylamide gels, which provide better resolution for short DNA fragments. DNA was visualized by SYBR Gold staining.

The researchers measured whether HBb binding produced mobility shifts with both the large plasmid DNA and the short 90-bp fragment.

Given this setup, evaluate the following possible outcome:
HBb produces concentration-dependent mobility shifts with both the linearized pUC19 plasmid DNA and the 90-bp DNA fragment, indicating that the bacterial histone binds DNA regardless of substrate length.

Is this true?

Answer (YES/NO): YES